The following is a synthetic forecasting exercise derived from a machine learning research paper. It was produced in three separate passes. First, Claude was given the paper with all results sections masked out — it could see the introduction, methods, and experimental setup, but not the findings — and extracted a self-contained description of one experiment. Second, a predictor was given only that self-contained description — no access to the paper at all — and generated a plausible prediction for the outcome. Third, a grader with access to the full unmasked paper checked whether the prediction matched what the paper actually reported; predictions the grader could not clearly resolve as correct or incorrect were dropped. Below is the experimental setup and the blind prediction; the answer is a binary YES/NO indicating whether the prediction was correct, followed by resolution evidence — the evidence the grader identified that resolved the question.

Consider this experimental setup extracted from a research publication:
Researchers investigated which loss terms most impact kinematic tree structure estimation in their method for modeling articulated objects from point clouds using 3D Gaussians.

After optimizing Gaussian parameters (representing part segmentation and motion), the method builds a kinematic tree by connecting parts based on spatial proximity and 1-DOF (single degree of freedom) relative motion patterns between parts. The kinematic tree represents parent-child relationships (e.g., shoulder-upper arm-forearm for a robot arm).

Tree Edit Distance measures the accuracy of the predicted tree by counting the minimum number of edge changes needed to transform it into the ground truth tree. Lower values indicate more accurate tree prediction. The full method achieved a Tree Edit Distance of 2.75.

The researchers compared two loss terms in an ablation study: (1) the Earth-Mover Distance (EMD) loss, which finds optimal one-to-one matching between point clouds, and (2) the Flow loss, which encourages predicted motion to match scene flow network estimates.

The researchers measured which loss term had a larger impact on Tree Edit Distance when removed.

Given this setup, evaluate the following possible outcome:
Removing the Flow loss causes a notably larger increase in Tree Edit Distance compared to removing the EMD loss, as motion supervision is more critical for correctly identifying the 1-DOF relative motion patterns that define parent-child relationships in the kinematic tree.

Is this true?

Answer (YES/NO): NO